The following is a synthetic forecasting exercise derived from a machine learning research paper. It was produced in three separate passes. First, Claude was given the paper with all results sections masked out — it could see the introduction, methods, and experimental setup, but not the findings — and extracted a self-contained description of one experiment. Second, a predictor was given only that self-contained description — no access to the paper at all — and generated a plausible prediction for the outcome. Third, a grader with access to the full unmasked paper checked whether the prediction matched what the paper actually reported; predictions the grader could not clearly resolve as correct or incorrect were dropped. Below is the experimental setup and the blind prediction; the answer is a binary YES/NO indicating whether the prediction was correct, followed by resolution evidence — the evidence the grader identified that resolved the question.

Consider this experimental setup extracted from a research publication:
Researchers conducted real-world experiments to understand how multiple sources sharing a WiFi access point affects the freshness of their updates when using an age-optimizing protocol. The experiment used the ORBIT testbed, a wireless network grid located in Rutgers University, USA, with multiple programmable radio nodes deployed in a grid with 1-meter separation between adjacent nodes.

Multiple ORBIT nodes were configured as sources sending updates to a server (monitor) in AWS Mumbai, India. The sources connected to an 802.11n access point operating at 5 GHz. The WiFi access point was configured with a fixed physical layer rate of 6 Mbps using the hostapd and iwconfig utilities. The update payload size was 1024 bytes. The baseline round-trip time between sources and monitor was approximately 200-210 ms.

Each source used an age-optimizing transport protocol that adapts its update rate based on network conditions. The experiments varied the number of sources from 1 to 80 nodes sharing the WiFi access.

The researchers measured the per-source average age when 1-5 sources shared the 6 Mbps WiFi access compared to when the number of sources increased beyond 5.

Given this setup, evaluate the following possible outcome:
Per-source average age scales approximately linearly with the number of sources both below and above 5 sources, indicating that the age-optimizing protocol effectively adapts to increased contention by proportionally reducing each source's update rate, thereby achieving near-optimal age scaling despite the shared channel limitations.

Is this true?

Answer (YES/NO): NO